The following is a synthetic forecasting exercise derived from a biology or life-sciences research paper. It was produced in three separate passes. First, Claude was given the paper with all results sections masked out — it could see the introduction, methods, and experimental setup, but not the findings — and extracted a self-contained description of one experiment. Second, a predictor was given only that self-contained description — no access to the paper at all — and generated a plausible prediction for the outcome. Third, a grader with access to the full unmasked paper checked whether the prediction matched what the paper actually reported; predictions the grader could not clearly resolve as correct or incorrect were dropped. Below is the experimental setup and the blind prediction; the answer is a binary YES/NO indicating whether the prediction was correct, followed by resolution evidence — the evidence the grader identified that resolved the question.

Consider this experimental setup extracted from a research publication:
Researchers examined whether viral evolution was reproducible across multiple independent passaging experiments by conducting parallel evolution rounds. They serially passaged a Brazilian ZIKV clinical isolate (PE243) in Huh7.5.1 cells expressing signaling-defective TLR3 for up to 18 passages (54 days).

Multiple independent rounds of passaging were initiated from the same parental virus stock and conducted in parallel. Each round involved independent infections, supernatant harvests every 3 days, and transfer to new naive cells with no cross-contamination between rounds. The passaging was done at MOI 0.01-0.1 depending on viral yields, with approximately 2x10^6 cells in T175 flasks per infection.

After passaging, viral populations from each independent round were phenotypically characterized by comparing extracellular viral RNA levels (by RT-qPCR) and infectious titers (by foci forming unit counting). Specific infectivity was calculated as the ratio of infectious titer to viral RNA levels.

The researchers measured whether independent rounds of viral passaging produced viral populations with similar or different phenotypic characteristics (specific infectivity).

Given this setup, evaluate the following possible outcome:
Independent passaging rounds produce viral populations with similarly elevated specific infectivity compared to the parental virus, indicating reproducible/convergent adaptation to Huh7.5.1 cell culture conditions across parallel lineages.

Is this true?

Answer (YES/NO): YES